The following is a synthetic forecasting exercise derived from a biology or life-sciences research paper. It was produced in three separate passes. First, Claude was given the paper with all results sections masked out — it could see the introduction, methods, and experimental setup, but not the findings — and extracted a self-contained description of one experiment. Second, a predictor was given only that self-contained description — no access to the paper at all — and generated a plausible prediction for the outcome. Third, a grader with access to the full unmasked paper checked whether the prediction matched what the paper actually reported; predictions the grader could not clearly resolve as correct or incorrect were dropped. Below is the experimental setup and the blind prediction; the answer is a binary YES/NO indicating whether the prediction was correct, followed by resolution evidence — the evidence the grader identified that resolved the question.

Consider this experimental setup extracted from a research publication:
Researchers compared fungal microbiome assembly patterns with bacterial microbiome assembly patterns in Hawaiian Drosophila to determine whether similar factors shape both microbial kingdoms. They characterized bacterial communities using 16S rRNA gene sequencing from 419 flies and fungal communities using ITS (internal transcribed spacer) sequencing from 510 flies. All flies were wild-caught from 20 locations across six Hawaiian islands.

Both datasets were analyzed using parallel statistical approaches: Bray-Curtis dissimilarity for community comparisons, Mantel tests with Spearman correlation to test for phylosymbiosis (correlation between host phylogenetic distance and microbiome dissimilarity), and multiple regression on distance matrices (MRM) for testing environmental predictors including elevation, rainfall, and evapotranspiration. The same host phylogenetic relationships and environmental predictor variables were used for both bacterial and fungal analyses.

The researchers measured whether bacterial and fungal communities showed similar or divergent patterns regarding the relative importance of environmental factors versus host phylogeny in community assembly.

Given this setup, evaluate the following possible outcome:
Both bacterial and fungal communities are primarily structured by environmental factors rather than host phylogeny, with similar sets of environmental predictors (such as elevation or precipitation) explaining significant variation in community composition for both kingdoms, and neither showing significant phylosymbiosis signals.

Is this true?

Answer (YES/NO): NO